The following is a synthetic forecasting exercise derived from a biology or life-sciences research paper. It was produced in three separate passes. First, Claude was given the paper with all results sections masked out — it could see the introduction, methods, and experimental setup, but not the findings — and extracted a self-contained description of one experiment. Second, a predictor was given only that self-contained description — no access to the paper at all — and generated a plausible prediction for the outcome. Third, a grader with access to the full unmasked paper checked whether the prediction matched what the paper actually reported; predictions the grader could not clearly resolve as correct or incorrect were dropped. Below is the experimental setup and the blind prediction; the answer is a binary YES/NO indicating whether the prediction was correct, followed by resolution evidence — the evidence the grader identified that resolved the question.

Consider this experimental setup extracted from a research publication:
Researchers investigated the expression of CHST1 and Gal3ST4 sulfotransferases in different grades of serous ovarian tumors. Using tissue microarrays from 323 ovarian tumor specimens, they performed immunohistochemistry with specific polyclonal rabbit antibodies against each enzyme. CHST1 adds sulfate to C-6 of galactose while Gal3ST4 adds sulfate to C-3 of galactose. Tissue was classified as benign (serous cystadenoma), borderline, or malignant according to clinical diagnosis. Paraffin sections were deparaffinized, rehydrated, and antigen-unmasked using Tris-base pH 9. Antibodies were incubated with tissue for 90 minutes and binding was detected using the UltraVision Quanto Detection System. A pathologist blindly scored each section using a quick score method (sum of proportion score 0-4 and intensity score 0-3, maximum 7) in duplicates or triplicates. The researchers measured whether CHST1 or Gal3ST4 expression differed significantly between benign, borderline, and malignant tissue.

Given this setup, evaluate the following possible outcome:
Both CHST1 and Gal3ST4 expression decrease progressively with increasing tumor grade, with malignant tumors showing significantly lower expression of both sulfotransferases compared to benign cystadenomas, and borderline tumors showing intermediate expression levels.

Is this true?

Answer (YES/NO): NO